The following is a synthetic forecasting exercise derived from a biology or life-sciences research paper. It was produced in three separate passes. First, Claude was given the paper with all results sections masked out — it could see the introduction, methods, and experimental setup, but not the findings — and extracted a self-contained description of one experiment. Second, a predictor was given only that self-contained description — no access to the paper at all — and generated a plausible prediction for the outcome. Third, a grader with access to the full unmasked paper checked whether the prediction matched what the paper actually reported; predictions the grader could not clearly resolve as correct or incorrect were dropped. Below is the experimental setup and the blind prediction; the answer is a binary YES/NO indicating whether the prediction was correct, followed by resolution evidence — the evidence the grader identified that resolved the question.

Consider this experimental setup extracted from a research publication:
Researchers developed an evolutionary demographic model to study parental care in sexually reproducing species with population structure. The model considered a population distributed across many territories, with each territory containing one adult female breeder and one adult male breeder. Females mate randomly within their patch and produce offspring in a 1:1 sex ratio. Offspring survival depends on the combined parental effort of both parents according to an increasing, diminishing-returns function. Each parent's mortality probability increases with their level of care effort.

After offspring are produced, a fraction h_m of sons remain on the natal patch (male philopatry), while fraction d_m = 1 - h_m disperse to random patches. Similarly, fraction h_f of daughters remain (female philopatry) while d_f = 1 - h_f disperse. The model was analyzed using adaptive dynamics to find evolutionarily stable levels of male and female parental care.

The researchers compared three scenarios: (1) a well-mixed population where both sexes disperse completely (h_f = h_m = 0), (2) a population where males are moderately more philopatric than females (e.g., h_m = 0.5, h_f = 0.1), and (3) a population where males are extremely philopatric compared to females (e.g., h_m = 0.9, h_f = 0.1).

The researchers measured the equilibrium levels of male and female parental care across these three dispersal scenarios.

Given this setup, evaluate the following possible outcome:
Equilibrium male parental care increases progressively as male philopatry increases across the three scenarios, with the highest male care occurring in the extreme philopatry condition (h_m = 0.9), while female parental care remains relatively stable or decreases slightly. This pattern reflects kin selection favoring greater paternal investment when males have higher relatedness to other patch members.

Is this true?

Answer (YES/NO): NO